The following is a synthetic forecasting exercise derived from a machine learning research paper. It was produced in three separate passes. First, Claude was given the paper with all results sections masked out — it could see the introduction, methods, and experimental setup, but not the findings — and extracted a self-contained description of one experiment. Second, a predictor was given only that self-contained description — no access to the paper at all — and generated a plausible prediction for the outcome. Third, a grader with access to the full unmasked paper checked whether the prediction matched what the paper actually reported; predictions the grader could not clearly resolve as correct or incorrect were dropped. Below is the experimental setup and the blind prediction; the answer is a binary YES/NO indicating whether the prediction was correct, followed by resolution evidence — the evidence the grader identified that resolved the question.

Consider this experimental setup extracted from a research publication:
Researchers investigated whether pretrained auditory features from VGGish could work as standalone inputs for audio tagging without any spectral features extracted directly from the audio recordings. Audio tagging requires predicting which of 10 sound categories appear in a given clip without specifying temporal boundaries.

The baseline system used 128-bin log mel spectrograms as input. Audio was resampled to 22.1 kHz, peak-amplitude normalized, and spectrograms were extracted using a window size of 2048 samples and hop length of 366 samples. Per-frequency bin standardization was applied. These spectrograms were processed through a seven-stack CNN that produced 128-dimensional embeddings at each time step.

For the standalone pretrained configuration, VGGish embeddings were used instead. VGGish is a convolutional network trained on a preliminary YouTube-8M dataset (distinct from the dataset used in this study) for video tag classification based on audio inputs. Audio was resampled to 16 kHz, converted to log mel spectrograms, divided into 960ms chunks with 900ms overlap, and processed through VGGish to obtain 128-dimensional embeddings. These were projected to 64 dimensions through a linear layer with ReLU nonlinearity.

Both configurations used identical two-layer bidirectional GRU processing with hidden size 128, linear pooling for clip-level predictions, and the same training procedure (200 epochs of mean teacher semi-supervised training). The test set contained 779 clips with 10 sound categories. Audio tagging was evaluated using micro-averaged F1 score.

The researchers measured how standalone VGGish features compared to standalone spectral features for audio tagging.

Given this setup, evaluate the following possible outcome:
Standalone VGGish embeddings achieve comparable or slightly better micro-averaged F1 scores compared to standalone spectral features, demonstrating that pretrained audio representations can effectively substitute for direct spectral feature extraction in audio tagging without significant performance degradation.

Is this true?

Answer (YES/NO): YES